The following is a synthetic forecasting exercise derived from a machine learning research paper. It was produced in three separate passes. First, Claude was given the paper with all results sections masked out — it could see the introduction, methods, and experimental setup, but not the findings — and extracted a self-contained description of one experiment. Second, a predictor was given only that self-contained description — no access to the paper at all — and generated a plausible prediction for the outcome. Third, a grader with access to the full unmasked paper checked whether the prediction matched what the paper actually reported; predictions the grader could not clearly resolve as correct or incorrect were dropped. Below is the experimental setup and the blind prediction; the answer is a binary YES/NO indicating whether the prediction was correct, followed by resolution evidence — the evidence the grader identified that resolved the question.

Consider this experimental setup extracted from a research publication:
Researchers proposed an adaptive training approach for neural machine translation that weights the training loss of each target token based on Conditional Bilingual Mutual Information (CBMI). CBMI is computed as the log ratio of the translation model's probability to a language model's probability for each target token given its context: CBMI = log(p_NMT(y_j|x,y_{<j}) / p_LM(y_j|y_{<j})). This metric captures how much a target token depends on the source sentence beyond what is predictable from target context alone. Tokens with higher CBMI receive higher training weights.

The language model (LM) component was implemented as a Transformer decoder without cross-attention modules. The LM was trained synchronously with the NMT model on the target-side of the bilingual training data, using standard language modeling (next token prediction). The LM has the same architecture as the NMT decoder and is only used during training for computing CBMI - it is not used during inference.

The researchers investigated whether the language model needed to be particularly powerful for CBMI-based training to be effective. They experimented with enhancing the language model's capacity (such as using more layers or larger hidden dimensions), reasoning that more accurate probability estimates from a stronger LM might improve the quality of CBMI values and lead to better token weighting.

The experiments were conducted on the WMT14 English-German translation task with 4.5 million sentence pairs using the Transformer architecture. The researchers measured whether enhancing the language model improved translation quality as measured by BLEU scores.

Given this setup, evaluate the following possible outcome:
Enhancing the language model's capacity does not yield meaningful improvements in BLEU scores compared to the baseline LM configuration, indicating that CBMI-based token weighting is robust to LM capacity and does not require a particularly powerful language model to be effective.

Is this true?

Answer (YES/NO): YES